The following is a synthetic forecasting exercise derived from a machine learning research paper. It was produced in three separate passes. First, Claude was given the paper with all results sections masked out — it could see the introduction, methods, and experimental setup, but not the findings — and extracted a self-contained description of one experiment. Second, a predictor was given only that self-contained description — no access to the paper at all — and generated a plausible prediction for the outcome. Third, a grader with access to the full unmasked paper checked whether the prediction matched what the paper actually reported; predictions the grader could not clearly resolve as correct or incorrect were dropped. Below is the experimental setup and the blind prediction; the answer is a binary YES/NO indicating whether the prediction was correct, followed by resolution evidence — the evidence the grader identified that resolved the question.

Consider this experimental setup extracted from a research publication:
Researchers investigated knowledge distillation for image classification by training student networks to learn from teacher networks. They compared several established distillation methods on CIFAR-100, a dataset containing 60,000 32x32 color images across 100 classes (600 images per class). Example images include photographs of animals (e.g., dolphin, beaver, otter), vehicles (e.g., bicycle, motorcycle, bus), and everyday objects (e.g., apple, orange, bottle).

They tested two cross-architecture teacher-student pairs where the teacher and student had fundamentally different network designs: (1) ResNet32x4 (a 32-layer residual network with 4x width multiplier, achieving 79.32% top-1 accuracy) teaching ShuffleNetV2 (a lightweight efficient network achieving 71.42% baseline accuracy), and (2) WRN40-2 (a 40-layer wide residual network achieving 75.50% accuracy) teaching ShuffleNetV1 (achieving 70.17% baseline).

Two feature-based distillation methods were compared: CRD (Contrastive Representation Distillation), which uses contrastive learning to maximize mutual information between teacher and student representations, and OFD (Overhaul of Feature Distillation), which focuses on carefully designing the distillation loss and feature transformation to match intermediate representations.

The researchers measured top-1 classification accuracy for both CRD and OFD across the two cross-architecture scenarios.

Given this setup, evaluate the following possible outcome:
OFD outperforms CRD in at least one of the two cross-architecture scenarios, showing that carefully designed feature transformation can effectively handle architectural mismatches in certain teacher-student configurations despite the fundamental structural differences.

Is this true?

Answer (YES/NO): YES